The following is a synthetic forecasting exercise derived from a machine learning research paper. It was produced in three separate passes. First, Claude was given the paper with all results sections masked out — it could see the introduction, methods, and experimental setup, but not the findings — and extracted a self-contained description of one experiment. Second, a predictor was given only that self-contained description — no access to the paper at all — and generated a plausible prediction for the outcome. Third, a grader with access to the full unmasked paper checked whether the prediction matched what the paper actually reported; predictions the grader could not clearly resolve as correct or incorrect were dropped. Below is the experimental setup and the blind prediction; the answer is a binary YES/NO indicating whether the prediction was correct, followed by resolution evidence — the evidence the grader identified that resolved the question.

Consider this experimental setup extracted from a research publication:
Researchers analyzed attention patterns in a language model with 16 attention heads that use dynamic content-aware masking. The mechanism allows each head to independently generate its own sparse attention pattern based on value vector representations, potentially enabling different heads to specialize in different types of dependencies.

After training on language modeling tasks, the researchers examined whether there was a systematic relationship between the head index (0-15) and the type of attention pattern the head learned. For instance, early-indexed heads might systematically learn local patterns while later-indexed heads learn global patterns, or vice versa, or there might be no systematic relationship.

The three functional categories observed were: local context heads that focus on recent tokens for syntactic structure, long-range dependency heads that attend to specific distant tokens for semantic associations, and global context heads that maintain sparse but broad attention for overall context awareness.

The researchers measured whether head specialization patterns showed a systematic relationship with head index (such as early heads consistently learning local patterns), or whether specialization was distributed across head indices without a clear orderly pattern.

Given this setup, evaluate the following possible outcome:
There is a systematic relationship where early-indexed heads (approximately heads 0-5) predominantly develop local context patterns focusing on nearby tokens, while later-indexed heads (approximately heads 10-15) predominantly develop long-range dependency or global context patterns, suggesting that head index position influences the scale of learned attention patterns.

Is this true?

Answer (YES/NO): NO